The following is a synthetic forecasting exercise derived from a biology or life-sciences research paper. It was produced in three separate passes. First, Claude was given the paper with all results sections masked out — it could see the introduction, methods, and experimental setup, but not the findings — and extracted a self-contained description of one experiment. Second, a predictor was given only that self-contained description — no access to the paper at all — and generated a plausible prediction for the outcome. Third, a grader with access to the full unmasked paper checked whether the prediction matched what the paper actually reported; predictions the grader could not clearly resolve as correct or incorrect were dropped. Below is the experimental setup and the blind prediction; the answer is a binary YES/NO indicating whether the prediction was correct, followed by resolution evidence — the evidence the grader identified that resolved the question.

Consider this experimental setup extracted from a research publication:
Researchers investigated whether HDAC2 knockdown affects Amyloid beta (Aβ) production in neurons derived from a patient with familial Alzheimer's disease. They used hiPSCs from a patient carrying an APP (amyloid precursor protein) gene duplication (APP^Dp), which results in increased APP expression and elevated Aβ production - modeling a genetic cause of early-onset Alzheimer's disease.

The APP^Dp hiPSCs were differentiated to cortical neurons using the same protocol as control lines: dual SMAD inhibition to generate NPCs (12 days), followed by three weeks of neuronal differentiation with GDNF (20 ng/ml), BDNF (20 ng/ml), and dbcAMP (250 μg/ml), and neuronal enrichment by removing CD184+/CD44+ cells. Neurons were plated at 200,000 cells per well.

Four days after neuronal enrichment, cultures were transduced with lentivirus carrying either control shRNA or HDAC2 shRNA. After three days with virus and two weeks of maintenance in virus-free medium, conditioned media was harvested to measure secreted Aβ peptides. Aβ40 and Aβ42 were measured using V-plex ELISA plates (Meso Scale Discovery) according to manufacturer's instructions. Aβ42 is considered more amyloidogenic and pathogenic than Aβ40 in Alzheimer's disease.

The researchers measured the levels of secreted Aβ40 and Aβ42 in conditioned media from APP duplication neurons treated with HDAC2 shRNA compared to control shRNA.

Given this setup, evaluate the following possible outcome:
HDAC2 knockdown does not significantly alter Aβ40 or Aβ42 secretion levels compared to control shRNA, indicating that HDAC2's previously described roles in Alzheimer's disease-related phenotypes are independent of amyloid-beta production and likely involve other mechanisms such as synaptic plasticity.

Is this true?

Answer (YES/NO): NO